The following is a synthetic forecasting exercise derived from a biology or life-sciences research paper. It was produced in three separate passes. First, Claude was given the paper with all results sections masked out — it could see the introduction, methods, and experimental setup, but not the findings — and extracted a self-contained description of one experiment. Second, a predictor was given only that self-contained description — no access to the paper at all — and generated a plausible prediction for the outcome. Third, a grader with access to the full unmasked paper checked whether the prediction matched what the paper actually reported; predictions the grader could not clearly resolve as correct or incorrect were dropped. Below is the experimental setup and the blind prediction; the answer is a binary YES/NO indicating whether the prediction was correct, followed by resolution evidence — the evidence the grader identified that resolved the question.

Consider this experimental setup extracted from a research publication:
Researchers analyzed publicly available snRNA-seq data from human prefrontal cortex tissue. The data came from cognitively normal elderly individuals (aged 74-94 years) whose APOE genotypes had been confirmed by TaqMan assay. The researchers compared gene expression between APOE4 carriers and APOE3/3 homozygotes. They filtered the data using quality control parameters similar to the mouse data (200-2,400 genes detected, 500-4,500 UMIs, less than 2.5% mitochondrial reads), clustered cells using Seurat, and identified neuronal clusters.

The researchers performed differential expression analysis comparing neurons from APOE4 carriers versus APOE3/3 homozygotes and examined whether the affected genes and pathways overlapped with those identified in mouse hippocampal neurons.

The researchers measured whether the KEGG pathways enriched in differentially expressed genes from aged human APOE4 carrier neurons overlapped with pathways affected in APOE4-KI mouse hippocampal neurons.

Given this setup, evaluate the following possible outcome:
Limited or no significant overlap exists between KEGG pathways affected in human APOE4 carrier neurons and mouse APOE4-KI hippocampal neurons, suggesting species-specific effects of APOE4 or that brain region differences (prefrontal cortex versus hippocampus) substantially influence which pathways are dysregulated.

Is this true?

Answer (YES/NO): NO